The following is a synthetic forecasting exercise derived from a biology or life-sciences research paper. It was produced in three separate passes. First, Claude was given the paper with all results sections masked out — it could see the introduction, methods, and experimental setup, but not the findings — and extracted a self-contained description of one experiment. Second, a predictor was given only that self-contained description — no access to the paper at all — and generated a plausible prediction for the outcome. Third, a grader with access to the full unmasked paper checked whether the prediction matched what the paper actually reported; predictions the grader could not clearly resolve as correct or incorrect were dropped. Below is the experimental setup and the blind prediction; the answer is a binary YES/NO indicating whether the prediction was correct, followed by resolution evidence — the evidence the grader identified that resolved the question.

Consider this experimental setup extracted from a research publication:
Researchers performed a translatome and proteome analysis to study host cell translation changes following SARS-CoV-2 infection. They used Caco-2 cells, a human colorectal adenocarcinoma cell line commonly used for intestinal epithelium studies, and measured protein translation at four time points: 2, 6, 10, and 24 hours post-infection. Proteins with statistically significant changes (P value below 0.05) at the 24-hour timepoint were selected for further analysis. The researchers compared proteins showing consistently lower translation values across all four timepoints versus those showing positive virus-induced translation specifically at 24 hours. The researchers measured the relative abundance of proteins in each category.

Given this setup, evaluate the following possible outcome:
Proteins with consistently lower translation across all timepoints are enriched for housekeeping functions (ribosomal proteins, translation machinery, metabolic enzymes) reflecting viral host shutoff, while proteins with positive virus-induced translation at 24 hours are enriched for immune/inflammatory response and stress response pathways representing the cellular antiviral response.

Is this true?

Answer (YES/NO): NO